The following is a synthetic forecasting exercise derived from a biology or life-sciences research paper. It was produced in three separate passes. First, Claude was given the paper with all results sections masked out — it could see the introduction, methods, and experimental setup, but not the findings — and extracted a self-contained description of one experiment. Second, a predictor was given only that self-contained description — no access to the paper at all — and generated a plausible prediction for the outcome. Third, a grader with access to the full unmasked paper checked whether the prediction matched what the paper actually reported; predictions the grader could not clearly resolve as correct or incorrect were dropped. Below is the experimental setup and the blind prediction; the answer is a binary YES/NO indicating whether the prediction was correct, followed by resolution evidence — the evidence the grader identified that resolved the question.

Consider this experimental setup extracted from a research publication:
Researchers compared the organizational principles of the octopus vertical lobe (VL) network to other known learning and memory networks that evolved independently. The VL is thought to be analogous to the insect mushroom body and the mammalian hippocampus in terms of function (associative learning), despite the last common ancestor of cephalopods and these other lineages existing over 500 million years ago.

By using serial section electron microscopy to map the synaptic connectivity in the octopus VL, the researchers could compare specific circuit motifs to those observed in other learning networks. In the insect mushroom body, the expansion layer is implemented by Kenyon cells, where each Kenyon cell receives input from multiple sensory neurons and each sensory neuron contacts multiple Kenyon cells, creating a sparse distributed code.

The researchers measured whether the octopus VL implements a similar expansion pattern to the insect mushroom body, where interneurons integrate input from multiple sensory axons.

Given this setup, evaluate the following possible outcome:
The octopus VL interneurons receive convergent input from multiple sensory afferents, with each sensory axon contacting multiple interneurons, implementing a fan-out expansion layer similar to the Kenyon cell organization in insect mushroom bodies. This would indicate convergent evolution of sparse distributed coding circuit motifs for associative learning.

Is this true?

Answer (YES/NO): NO